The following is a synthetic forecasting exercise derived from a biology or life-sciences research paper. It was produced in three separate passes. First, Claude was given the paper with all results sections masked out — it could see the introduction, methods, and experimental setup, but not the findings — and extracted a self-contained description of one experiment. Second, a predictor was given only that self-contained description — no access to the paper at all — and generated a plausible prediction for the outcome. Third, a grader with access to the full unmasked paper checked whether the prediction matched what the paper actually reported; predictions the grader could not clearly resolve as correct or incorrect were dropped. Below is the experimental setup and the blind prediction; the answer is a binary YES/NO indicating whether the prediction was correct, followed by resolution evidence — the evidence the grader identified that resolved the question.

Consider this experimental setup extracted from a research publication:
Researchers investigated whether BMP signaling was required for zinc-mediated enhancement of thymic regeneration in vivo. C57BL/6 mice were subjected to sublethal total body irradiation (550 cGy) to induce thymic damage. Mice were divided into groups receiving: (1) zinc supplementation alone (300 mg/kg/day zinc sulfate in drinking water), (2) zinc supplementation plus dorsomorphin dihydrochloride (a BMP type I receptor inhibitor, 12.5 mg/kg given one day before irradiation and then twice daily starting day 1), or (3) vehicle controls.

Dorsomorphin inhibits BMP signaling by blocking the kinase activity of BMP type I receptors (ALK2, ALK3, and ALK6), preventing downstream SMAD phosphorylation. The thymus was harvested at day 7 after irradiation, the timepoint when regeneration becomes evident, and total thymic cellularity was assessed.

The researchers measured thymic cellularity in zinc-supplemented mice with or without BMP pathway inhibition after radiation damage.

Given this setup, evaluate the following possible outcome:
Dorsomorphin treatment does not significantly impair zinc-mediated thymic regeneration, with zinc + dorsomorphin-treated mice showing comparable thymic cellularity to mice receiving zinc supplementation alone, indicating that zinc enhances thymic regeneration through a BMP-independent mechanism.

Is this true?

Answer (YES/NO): NO